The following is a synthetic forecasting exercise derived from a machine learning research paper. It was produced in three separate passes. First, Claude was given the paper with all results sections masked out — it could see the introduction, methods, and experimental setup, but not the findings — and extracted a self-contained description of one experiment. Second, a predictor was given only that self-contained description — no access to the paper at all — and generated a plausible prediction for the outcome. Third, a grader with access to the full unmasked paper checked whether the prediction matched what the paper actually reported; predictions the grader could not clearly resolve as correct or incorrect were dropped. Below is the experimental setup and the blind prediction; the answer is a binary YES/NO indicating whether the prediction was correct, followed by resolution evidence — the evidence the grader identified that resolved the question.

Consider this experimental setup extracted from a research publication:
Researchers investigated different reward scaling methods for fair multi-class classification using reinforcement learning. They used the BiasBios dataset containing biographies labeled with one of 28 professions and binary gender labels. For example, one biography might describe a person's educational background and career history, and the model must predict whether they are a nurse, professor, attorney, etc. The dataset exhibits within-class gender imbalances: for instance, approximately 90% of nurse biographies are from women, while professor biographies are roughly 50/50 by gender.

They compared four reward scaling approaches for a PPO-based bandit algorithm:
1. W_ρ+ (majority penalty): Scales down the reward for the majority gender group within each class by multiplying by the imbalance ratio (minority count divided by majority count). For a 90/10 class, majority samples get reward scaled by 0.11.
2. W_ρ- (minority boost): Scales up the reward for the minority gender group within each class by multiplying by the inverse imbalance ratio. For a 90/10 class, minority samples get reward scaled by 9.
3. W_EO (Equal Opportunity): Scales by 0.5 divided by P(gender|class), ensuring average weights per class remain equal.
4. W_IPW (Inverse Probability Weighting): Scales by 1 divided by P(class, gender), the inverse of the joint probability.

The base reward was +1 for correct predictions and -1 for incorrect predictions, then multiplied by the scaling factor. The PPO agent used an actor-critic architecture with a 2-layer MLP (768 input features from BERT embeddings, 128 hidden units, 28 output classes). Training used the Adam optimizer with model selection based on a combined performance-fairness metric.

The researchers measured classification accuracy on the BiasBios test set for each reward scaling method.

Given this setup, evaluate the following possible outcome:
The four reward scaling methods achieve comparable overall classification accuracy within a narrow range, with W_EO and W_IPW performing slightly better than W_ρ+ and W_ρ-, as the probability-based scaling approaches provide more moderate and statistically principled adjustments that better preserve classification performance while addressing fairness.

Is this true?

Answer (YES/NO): NO